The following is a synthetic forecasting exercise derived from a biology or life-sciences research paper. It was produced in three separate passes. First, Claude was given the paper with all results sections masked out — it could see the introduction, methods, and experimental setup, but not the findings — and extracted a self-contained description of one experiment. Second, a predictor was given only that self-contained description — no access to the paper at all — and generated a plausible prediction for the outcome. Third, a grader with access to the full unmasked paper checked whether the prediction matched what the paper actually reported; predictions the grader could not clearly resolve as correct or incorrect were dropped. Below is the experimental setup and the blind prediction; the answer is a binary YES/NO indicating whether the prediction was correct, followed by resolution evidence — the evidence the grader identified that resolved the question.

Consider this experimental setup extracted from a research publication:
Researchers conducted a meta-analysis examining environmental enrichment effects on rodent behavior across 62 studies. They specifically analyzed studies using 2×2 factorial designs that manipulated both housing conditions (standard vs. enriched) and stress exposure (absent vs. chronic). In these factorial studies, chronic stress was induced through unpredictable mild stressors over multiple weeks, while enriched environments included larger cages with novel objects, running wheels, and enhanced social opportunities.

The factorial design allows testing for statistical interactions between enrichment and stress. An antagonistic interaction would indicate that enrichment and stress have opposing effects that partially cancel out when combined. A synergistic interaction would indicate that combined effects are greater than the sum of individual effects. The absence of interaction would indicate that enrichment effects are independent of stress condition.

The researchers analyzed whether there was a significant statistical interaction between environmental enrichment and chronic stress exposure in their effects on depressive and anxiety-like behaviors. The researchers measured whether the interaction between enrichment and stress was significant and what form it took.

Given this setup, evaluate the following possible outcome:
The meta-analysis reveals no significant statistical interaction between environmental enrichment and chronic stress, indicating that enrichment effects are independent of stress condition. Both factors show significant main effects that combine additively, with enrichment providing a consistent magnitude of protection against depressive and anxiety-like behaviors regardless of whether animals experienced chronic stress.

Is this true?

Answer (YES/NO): NO